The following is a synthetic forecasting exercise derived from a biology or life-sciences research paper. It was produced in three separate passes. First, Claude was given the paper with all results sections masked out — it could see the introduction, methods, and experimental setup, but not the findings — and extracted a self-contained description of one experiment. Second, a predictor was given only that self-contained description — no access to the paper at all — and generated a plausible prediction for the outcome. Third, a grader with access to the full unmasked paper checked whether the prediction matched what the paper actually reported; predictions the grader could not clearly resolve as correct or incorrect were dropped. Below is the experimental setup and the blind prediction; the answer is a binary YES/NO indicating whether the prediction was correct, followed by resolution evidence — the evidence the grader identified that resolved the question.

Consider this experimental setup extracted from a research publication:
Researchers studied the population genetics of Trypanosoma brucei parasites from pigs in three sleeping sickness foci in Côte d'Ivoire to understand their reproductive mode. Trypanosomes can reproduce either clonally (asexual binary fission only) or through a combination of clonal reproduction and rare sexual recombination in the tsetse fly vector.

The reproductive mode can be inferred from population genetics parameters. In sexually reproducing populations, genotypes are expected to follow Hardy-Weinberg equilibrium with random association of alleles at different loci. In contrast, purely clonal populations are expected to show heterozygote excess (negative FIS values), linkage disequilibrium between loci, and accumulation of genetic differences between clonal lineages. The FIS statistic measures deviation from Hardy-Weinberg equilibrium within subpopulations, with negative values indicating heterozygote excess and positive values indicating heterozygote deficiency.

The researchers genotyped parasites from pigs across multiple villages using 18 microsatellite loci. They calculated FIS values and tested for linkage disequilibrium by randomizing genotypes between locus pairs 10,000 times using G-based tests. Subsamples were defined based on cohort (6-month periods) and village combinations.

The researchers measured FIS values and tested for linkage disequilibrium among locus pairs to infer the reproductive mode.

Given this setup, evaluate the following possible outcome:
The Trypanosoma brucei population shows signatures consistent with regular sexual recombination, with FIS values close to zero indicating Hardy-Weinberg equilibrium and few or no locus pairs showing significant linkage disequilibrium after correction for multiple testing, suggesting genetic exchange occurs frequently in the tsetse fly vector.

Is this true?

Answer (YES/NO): NO